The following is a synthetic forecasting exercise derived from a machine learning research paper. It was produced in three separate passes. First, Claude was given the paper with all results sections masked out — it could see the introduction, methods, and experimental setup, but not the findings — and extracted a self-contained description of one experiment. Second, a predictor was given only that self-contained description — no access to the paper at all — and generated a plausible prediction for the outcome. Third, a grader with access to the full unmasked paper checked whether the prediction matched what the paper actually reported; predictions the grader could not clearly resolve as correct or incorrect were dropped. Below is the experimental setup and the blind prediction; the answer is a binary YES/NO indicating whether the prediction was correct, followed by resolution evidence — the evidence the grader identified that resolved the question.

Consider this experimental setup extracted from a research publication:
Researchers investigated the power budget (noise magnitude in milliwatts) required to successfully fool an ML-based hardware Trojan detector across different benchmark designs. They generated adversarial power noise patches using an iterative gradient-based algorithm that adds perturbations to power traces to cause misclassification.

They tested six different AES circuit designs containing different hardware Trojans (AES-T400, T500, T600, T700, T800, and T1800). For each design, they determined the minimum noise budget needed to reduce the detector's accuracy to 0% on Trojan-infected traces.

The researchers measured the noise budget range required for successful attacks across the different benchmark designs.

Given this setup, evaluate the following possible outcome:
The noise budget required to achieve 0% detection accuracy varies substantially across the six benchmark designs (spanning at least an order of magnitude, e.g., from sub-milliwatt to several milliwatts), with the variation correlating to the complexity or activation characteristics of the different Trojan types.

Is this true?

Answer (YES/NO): NO